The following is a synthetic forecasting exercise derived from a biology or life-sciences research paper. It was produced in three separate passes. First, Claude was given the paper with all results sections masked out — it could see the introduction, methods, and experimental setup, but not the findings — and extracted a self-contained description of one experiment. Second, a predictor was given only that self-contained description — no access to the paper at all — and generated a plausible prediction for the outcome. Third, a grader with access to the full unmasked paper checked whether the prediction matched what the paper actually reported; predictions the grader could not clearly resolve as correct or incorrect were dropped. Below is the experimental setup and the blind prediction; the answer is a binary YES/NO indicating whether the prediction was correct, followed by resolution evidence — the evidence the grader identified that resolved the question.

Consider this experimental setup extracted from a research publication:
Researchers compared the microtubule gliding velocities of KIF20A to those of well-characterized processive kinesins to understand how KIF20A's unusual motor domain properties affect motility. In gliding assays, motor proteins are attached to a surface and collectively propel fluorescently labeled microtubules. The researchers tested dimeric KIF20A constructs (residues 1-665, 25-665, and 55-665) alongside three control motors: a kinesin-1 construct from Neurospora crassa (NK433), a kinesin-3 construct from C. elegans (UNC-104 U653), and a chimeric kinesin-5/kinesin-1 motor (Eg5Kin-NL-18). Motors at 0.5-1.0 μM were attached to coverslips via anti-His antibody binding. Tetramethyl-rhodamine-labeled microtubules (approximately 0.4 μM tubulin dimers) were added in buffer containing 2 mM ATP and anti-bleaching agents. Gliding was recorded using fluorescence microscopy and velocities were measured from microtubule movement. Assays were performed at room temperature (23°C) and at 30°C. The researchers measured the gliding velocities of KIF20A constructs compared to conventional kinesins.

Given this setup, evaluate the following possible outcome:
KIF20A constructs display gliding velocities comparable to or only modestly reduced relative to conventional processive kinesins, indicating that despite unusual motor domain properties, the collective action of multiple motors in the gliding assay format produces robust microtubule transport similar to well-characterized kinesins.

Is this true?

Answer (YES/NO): NO